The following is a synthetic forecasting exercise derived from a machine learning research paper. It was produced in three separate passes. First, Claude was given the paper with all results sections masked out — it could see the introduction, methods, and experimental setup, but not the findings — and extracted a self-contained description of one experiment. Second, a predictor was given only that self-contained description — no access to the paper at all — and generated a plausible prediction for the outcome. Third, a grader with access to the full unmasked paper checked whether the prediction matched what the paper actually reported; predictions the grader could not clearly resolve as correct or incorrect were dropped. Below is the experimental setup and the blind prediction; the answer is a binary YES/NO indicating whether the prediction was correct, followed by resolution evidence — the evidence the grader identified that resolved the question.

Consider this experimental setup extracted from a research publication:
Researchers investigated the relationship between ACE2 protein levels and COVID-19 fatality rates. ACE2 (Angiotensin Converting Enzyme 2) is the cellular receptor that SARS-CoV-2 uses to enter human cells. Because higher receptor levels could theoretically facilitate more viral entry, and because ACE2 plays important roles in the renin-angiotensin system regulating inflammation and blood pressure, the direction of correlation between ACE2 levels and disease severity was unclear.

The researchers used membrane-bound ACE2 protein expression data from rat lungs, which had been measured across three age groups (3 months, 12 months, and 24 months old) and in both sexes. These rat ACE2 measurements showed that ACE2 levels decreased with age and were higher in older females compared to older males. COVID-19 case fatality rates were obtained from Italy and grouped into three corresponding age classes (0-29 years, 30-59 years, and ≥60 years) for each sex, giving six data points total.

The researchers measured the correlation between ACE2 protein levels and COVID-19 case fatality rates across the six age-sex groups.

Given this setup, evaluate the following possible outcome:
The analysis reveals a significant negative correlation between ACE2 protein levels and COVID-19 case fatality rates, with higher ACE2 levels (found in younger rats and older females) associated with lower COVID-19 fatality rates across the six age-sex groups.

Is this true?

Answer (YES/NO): YES